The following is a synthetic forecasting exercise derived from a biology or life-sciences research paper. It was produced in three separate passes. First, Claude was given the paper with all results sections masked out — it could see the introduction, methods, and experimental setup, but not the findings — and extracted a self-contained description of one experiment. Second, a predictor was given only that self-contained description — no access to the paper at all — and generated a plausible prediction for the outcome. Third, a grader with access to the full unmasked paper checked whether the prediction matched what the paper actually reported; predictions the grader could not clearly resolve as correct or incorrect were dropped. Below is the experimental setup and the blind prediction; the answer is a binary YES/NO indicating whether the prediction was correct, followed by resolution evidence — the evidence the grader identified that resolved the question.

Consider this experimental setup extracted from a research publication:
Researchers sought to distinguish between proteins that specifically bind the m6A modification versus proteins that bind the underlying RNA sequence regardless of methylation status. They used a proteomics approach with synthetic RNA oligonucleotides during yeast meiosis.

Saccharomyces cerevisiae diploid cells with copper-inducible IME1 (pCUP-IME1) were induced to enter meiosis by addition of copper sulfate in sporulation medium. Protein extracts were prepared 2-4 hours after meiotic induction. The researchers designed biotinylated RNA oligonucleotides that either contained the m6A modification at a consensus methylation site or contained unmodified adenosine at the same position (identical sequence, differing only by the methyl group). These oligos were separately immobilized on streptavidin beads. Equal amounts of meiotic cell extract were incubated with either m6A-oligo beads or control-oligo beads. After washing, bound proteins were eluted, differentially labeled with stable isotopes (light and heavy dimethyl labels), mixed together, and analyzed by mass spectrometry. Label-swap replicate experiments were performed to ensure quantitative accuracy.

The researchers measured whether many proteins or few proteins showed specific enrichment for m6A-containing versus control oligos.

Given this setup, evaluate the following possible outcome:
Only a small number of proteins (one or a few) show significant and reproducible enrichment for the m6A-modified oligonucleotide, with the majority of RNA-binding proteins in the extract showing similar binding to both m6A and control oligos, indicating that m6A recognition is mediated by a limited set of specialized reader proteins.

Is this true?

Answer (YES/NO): YES